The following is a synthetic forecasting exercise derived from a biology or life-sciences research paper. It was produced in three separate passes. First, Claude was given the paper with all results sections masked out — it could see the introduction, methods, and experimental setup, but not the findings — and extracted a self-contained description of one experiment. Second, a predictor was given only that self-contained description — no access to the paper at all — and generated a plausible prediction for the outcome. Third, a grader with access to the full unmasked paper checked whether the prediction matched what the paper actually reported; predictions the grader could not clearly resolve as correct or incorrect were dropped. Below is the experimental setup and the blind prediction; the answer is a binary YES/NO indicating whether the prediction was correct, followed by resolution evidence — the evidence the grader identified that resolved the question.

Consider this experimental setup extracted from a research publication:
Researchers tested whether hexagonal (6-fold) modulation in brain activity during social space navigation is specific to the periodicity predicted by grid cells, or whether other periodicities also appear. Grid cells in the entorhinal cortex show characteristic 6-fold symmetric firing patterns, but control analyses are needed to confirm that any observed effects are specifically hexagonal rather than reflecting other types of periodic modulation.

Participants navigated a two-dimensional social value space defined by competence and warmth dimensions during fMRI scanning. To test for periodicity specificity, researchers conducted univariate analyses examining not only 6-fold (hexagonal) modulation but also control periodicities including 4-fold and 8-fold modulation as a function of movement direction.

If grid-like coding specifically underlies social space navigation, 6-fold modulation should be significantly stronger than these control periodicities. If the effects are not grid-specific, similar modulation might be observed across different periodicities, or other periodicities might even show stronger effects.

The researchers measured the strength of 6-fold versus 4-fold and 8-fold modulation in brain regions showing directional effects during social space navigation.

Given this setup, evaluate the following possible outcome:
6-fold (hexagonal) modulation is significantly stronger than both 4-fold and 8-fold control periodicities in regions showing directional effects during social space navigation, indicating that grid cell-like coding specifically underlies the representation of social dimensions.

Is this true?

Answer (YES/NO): YES